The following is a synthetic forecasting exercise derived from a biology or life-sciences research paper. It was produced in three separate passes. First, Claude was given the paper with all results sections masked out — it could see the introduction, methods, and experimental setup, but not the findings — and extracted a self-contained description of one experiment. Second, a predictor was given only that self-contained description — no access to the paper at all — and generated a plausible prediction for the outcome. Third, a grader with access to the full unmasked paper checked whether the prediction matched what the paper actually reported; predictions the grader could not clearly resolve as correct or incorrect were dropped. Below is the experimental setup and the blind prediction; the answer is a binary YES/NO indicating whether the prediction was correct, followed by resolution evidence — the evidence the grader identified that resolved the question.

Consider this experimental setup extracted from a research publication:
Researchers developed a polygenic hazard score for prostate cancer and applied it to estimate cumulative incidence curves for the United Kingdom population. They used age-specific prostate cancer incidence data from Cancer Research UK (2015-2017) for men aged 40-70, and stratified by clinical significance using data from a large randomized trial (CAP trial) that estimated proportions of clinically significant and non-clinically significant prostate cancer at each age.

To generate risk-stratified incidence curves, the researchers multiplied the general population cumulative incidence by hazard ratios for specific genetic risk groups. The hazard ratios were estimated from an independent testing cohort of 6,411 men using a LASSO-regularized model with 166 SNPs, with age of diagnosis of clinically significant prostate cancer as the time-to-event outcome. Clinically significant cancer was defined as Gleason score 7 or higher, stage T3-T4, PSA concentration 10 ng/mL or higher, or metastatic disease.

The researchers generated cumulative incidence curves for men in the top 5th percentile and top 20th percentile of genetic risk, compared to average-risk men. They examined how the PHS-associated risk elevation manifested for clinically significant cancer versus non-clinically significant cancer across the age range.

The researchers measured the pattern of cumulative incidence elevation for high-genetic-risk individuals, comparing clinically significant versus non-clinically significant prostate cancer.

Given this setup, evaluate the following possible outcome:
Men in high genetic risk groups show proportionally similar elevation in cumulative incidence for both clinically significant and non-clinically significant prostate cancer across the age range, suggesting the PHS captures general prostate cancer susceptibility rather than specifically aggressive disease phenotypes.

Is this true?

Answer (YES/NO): NO